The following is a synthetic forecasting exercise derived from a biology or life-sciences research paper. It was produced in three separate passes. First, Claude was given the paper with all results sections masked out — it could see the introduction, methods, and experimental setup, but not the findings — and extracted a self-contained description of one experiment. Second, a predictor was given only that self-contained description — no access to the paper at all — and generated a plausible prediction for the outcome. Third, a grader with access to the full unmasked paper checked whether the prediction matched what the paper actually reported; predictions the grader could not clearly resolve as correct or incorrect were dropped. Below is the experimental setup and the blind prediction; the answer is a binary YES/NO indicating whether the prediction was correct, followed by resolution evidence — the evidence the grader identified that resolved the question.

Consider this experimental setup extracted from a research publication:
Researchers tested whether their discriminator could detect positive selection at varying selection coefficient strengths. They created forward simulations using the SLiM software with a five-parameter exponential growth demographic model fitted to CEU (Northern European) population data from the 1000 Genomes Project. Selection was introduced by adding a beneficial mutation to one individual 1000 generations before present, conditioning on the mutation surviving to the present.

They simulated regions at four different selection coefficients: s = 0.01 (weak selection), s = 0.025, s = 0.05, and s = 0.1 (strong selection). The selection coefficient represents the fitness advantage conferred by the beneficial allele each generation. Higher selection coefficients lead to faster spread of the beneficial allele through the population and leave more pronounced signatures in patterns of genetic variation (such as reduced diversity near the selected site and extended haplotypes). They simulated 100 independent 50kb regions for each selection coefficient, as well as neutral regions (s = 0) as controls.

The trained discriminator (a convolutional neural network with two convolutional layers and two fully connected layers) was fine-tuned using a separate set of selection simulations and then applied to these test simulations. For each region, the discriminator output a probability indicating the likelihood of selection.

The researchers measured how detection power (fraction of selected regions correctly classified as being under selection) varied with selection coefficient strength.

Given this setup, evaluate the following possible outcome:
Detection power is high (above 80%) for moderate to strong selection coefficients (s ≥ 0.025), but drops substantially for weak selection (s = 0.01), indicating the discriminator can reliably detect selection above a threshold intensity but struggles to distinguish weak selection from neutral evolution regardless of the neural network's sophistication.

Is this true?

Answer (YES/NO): YES